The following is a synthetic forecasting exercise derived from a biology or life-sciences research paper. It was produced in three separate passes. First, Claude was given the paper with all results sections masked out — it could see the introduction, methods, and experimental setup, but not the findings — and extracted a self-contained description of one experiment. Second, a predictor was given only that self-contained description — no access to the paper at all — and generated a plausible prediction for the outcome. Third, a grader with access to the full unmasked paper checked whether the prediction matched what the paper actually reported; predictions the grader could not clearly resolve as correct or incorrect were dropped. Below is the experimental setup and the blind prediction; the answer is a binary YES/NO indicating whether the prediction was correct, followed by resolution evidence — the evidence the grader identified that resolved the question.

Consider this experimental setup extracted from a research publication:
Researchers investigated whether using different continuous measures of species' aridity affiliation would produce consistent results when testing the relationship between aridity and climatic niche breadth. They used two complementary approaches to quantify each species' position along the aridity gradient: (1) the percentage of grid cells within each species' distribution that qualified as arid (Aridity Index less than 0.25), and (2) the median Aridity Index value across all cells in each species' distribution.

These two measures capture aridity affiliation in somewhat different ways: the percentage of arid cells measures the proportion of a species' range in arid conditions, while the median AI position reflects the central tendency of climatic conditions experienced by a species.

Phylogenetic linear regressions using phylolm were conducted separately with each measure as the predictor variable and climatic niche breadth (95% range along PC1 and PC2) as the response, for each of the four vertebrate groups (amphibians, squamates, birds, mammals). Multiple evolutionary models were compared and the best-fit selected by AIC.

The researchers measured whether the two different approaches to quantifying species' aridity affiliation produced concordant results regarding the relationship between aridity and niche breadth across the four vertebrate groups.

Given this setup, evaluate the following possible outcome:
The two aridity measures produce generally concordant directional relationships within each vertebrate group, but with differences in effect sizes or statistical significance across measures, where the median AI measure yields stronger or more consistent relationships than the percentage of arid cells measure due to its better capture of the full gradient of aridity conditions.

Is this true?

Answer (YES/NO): NO